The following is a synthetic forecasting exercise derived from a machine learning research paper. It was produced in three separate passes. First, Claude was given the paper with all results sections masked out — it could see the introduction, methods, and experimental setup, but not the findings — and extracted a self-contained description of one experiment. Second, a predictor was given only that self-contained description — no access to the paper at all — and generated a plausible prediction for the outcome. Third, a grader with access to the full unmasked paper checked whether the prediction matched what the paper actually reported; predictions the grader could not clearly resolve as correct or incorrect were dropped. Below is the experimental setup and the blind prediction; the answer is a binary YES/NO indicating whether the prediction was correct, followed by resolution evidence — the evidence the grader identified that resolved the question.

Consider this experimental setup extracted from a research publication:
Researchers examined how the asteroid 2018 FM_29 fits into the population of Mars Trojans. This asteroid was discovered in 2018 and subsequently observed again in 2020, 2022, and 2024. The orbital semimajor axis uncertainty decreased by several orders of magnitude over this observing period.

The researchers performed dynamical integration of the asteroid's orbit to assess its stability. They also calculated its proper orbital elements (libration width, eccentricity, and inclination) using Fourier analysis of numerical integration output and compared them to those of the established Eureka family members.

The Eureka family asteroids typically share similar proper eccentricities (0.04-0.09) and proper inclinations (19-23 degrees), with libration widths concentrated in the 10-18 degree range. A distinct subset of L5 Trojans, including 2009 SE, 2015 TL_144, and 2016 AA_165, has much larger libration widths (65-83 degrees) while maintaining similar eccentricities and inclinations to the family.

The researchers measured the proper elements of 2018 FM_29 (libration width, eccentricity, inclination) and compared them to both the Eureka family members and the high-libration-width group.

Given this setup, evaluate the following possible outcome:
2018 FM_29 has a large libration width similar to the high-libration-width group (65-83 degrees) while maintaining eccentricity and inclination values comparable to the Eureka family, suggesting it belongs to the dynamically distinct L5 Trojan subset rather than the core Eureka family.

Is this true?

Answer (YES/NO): NO